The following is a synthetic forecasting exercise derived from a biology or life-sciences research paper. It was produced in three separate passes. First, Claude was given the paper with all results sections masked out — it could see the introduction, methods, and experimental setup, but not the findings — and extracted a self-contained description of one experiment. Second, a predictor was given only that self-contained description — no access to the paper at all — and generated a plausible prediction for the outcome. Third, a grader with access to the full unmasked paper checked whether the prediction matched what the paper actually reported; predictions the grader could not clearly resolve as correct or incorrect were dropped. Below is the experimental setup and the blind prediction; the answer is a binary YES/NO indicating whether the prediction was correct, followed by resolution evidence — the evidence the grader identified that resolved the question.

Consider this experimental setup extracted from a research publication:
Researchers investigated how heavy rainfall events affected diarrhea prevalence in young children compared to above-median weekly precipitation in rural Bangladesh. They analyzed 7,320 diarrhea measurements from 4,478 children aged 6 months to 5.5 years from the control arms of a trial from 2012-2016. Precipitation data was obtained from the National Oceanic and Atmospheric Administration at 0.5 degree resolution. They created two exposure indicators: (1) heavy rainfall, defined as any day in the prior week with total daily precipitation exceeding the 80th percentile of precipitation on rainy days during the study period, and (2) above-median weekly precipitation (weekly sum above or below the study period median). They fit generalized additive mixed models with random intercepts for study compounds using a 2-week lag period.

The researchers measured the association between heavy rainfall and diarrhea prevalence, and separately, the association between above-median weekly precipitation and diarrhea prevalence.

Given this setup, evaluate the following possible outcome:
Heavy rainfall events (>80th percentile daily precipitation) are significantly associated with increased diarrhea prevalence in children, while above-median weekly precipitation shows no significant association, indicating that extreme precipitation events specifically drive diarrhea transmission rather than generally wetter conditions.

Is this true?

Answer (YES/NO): NO